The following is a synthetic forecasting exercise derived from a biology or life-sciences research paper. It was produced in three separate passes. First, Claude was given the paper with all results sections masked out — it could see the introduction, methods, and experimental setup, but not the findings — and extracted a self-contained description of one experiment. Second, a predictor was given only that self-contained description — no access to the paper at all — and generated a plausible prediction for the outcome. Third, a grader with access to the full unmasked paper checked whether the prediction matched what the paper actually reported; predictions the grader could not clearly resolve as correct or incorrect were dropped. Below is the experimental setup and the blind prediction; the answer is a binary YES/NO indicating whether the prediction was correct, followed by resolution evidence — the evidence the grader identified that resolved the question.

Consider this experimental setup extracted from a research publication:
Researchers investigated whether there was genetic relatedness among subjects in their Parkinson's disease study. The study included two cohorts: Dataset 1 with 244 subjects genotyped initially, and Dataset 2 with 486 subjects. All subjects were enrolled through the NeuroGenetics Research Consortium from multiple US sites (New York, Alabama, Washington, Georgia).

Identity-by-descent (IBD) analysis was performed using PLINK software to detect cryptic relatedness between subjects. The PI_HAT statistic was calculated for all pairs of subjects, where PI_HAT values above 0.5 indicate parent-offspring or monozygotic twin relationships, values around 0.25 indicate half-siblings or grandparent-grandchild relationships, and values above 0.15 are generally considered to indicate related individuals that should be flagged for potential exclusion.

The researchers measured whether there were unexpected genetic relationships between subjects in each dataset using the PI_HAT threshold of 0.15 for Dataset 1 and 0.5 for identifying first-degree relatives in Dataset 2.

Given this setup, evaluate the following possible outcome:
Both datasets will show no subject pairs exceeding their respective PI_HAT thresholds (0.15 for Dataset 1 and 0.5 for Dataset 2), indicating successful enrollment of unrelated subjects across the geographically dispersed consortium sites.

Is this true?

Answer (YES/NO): NO